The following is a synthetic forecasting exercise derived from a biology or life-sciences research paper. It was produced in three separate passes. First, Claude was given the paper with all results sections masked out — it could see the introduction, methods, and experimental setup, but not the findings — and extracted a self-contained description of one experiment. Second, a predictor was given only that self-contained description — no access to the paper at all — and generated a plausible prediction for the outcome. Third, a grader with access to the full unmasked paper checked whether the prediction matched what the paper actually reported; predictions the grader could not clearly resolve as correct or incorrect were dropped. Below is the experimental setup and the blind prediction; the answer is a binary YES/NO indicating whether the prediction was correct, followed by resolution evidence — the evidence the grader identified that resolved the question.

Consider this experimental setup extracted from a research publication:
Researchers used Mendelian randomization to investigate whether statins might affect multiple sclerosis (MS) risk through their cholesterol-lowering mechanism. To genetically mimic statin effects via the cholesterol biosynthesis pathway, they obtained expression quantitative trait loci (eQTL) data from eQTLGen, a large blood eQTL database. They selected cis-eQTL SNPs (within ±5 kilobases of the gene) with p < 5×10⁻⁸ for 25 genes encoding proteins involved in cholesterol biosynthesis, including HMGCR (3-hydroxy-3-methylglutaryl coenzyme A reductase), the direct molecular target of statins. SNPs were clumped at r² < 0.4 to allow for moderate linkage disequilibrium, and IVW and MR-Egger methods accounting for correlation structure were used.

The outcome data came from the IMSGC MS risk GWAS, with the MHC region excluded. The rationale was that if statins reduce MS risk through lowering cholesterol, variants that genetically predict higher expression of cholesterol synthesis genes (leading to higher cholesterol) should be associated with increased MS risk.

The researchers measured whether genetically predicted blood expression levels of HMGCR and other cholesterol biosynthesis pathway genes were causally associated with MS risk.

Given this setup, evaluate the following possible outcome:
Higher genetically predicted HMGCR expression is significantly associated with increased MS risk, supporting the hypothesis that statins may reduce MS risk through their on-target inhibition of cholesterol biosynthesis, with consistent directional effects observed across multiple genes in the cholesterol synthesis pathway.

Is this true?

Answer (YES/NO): NO